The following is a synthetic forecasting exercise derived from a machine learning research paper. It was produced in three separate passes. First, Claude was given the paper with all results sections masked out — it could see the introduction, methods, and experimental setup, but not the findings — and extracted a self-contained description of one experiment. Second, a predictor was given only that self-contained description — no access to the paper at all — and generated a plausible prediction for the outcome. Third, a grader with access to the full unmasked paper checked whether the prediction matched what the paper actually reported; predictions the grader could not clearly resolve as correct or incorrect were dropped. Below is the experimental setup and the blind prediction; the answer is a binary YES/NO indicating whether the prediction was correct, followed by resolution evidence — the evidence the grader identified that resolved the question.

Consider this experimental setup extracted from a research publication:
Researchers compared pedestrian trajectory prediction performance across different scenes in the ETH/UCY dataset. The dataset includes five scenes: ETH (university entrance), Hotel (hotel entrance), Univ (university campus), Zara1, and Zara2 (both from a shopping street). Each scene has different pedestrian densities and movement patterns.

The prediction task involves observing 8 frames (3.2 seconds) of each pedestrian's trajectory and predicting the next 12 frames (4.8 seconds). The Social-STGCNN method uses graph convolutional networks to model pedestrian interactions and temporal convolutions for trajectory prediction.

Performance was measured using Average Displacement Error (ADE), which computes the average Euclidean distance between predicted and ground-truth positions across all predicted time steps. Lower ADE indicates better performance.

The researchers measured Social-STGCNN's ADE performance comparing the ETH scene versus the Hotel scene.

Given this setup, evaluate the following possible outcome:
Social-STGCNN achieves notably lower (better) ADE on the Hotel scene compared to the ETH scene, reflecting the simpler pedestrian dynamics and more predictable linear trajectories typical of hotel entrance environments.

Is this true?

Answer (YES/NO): YES